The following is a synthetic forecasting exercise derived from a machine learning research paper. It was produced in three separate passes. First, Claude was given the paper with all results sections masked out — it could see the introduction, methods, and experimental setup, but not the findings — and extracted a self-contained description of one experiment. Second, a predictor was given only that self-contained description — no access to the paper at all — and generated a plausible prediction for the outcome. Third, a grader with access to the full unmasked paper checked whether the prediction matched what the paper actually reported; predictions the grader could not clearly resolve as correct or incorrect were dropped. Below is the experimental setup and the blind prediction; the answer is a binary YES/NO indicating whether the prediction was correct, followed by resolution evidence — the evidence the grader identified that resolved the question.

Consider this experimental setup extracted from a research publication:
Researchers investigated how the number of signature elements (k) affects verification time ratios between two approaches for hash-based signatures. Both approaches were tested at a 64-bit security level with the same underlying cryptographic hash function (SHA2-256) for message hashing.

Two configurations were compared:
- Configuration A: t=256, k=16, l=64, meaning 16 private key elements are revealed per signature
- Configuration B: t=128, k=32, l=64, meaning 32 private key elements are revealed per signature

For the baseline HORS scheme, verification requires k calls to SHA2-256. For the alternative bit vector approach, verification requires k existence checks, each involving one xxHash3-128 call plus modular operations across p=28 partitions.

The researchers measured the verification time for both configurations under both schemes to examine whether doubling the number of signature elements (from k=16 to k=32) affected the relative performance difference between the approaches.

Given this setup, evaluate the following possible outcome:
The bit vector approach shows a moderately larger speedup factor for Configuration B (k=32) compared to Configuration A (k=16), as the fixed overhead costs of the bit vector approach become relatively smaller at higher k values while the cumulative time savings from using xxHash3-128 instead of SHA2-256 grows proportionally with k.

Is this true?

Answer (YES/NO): NO